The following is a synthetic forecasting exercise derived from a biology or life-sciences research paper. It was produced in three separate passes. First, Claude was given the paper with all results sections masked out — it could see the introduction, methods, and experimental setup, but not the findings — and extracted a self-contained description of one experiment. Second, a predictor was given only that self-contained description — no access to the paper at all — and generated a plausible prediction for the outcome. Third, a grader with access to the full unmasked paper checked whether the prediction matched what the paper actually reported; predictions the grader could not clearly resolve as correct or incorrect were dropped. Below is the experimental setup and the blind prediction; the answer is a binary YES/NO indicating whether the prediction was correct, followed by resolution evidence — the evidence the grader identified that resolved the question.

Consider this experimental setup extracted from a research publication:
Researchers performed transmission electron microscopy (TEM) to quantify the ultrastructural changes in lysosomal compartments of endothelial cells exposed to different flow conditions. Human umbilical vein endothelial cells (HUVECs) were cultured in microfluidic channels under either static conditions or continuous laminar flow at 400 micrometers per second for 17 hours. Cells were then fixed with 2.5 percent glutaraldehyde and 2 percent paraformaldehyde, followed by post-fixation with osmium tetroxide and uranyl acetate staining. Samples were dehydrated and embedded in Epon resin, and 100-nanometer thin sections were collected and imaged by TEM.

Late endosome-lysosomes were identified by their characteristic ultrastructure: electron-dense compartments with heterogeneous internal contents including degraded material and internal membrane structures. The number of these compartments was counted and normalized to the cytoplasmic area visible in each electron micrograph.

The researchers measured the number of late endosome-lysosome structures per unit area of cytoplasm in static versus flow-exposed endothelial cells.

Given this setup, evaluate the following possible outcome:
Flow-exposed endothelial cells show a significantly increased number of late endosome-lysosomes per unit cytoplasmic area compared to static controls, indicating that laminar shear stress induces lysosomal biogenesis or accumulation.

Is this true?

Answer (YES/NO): YES